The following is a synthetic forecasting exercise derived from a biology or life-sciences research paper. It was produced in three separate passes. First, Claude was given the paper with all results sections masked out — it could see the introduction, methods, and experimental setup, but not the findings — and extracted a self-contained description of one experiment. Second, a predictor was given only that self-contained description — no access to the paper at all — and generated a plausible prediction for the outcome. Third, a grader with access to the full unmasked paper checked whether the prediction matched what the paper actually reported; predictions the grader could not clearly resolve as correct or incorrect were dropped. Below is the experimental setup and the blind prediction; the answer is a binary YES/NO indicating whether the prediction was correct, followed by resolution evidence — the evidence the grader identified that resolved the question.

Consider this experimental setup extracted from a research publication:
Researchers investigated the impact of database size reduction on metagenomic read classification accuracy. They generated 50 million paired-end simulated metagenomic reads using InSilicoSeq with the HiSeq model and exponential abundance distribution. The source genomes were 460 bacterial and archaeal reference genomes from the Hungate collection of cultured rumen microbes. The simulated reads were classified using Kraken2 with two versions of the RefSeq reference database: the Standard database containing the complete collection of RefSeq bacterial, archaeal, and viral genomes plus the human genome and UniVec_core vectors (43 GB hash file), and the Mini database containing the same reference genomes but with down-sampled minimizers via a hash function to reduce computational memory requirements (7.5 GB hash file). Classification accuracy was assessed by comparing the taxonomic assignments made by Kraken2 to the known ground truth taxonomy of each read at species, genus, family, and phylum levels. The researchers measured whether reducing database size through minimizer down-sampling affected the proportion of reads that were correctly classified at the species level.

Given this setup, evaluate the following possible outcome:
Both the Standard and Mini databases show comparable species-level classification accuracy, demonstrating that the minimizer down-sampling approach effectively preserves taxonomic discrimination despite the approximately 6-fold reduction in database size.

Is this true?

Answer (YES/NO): YES